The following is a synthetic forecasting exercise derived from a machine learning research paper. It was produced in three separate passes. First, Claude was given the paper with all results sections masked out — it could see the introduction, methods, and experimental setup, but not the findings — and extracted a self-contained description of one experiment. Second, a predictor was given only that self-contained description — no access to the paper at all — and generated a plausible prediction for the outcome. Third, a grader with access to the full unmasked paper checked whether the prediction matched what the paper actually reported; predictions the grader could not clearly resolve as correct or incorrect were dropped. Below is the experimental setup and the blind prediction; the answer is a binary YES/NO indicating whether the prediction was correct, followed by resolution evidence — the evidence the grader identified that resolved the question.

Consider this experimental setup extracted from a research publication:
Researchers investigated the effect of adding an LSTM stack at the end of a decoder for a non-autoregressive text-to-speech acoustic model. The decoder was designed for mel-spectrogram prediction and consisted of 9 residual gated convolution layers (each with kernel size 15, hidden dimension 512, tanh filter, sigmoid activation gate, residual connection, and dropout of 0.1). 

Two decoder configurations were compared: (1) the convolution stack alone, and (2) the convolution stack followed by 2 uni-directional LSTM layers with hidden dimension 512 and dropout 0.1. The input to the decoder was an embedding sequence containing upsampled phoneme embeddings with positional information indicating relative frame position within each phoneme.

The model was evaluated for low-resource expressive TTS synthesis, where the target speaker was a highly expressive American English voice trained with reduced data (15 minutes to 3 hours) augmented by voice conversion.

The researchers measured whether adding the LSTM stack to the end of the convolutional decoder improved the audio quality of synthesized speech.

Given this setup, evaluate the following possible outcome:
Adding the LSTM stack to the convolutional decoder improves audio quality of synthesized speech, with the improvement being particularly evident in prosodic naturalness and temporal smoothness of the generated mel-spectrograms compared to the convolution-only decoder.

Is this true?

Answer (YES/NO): NO